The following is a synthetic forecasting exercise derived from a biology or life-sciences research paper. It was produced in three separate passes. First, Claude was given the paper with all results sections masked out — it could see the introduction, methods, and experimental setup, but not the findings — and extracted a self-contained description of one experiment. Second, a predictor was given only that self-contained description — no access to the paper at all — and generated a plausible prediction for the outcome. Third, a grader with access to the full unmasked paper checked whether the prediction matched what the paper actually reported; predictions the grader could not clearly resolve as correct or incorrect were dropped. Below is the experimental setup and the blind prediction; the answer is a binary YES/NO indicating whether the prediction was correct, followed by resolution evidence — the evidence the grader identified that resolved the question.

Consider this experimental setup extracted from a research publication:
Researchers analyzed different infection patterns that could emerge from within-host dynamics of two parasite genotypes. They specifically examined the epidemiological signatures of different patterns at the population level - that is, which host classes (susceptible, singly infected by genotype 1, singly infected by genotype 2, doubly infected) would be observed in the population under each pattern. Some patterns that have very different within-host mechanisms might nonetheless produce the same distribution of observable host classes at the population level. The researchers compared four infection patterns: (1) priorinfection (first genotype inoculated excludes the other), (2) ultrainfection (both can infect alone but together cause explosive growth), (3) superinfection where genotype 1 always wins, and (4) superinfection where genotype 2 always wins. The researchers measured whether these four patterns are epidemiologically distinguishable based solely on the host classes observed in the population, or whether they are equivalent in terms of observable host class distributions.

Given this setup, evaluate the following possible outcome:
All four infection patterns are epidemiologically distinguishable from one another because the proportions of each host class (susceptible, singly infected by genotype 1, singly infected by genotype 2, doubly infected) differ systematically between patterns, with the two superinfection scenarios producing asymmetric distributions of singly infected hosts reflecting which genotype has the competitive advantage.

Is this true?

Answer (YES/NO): NO